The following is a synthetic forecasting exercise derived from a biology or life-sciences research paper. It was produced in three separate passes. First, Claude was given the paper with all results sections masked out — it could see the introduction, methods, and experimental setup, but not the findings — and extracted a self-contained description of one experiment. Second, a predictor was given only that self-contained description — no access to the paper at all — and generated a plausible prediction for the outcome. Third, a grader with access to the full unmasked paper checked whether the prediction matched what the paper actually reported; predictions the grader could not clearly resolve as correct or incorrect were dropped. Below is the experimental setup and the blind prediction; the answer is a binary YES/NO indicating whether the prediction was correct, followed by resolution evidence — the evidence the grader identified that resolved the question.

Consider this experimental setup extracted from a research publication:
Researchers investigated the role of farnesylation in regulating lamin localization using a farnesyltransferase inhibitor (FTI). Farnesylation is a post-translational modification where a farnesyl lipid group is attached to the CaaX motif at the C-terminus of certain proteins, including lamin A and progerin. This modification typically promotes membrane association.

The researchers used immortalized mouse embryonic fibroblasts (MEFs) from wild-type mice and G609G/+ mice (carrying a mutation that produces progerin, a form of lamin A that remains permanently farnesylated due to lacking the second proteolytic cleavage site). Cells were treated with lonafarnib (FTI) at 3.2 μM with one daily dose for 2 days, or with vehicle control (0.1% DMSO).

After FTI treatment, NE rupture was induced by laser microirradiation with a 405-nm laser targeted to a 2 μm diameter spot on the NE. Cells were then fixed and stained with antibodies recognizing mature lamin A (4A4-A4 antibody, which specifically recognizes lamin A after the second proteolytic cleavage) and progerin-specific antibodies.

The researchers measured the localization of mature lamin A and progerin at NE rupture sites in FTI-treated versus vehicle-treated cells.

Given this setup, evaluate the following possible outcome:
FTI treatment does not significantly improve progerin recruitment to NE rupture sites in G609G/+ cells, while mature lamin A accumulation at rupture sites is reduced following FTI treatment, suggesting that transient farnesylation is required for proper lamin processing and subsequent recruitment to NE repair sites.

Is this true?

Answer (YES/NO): NO